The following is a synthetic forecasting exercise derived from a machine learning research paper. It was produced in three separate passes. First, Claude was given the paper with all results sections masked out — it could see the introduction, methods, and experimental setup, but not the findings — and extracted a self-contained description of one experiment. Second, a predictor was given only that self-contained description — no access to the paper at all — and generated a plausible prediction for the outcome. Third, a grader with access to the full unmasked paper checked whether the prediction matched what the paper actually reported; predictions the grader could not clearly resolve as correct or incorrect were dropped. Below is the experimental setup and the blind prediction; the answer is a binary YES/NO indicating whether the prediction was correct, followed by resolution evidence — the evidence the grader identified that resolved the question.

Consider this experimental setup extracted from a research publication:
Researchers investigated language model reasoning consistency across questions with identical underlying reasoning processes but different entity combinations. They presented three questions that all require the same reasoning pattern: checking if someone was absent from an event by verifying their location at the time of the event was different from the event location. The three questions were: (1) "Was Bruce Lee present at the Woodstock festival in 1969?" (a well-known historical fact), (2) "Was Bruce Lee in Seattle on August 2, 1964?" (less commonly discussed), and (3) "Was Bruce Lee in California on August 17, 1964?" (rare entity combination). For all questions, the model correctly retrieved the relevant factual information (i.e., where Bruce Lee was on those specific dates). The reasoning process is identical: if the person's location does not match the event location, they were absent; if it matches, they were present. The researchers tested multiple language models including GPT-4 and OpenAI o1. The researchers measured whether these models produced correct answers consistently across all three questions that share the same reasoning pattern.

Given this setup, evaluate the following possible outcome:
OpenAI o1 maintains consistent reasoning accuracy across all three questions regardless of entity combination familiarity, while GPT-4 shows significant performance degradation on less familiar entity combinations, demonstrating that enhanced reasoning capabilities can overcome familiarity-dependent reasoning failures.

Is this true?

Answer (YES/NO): NO